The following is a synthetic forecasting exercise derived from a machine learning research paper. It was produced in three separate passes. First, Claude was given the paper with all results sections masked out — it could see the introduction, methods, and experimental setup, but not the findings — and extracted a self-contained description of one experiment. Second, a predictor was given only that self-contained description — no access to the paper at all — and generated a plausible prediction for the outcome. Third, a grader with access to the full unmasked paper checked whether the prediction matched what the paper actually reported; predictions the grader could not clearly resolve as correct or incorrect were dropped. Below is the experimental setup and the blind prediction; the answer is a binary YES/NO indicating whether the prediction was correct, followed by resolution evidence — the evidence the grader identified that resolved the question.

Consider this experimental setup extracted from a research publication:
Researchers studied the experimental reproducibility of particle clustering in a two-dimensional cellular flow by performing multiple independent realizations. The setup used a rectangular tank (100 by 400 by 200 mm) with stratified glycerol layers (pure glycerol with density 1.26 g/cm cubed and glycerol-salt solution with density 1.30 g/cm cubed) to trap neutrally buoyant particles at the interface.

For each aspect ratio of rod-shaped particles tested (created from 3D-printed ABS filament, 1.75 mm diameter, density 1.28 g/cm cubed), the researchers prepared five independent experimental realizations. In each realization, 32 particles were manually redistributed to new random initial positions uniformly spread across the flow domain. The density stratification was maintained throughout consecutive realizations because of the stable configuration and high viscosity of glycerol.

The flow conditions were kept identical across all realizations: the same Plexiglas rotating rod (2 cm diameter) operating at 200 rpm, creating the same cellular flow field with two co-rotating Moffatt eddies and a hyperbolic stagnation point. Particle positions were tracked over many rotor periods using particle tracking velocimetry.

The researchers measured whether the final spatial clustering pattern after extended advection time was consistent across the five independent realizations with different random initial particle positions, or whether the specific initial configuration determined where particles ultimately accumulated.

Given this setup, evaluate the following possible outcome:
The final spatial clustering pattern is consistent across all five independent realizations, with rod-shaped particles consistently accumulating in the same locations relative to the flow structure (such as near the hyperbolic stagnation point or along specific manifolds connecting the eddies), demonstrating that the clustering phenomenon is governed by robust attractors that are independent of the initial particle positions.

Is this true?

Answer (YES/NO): YES